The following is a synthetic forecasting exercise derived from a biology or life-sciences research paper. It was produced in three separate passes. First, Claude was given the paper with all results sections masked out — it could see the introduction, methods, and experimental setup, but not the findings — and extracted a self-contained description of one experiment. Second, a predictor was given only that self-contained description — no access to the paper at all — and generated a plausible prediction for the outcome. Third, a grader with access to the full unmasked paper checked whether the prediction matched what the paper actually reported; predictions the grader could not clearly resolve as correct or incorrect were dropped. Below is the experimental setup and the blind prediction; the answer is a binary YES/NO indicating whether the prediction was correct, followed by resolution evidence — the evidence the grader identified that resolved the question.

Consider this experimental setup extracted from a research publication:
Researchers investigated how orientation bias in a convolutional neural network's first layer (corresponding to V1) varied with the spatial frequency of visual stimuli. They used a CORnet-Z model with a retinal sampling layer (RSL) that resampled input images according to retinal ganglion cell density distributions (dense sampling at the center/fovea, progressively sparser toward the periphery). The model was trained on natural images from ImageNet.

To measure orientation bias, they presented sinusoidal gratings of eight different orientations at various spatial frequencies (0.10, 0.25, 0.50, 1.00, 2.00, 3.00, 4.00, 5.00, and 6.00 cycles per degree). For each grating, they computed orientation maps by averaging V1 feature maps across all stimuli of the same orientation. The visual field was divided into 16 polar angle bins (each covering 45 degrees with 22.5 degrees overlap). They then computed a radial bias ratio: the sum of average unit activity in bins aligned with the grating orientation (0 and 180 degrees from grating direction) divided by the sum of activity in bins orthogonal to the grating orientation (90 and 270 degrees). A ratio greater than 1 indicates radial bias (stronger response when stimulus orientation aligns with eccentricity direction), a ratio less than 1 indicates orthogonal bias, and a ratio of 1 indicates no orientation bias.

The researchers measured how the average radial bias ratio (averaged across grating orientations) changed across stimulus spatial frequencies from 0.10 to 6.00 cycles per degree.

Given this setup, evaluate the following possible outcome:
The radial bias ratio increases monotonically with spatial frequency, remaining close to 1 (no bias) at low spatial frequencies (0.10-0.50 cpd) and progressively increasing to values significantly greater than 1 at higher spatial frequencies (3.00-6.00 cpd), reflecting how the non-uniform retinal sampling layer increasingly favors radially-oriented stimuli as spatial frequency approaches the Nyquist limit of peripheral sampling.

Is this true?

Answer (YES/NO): NO